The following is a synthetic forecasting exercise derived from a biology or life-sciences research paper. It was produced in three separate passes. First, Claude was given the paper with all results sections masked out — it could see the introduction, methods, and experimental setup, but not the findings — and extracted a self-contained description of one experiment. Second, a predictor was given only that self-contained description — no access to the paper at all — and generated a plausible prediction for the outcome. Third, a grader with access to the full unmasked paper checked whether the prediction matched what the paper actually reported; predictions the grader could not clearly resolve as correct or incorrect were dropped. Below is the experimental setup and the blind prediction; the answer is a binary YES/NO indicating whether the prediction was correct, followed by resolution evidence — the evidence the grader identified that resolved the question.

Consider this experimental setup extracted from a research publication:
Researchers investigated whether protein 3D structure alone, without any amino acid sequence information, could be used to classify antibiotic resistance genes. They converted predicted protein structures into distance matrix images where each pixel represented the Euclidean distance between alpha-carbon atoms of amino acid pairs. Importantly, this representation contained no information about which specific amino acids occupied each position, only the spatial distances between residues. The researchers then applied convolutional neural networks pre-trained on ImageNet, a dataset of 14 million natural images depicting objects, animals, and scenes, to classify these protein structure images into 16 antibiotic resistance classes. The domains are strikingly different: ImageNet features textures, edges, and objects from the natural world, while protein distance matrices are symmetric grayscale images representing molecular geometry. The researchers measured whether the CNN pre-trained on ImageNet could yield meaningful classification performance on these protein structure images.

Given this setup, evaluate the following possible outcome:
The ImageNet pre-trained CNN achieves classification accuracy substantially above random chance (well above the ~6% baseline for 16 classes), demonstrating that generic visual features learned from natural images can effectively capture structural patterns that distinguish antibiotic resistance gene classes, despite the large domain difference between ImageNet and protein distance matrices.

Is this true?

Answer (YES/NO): YES